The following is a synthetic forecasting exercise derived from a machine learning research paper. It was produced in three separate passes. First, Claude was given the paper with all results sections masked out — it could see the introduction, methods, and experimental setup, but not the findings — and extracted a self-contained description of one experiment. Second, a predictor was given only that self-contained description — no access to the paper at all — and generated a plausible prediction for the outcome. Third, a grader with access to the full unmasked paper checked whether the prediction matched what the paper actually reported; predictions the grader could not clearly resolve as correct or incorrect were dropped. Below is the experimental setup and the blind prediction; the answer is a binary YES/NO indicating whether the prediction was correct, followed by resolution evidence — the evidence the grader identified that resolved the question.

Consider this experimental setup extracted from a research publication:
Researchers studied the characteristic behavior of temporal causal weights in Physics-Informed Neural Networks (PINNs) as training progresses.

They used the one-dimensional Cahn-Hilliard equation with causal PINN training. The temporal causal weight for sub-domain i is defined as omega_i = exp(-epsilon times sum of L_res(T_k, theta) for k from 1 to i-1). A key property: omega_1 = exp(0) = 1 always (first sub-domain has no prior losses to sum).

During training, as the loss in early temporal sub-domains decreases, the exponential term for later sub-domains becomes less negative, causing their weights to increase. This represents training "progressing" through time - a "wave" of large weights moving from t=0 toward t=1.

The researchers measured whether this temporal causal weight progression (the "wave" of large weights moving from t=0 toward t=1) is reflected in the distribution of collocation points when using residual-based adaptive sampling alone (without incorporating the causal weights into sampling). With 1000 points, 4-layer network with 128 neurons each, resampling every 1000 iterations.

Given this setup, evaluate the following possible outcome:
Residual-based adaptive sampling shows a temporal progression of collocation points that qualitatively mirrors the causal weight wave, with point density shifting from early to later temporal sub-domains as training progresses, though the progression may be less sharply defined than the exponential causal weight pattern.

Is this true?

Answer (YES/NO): NO